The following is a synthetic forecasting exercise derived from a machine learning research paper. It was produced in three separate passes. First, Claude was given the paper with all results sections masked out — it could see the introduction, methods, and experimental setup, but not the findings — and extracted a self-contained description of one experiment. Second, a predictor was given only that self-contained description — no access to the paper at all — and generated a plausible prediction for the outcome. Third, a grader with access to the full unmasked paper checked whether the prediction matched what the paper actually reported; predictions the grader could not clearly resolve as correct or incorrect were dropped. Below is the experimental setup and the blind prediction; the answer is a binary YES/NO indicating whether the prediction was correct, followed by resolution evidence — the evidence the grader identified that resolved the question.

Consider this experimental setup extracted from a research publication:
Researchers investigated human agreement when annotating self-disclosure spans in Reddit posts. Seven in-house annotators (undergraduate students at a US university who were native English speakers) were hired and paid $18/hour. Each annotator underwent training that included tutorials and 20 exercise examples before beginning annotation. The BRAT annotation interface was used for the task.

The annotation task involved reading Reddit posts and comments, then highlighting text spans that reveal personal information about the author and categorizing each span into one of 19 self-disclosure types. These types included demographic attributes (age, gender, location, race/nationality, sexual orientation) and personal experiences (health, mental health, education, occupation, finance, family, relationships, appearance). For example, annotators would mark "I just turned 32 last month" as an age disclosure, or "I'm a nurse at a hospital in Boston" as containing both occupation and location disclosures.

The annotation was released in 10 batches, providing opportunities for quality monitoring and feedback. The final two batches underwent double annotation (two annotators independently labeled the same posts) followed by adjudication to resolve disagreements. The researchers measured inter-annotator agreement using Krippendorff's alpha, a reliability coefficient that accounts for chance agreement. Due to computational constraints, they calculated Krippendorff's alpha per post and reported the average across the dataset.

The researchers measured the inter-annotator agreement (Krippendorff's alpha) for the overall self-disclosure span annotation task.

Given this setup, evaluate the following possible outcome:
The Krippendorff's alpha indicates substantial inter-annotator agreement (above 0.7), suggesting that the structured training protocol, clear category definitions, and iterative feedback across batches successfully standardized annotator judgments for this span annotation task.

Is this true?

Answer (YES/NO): NO